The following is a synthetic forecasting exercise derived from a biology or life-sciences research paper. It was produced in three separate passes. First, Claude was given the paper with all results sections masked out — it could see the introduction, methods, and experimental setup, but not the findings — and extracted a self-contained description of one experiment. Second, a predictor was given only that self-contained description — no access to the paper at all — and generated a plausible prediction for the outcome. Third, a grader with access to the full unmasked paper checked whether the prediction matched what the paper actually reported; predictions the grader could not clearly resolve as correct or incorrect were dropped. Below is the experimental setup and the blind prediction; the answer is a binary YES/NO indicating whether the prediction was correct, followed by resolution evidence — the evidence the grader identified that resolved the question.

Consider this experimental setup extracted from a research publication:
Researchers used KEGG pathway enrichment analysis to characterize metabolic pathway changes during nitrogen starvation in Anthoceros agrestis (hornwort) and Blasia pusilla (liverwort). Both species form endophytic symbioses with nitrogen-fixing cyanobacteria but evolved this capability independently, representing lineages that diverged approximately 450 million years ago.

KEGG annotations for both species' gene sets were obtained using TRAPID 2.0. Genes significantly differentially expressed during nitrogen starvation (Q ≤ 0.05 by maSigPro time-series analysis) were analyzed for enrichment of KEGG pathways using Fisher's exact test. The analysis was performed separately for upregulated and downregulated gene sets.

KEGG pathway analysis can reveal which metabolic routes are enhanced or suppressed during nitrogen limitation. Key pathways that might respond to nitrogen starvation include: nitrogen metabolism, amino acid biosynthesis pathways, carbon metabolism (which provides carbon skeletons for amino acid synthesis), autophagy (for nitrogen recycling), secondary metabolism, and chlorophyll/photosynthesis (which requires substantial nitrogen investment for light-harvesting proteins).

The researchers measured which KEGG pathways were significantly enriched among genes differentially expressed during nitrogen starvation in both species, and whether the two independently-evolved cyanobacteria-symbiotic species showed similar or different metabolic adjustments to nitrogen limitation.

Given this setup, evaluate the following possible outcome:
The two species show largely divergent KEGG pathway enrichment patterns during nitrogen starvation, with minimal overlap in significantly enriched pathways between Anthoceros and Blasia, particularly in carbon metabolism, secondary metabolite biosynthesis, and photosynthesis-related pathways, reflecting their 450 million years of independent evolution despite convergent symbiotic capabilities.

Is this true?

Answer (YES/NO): NO